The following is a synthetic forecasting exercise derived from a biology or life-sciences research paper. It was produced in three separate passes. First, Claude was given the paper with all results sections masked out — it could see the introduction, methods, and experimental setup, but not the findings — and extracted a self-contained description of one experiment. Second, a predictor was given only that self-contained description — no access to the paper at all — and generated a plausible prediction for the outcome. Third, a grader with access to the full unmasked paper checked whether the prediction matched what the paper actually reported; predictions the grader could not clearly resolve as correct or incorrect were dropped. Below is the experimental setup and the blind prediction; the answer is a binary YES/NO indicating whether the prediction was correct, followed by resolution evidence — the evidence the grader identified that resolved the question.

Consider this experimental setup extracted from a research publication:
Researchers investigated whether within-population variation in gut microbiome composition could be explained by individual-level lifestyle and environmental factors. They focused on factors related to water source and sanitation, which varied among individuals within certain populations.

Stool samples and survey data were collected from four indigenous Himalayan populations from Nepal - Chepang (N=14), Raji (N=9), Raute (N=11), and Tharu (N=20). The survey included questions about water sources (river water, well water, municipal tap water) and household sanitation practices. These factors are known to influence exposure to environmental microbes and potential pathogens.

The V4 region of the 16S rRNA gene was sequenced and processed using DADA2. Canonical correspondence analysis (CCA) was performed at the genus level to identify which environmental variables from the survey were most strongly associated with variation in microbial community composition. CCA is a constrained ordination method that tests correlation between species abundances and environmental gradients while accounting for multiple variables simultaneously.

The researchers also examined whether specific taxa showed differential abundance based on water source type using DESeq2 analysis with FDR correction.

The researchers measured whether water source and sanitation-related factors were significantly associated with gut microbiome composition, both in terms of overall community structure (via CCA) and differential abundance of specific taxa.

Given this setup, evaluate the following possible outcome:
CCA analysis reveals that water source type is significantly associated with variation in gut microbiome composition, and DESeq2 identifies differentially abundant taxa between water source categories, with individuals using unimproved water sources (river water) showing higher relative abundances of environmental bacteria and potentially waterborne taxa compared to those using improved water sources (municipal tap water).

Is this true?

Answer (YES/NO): NO